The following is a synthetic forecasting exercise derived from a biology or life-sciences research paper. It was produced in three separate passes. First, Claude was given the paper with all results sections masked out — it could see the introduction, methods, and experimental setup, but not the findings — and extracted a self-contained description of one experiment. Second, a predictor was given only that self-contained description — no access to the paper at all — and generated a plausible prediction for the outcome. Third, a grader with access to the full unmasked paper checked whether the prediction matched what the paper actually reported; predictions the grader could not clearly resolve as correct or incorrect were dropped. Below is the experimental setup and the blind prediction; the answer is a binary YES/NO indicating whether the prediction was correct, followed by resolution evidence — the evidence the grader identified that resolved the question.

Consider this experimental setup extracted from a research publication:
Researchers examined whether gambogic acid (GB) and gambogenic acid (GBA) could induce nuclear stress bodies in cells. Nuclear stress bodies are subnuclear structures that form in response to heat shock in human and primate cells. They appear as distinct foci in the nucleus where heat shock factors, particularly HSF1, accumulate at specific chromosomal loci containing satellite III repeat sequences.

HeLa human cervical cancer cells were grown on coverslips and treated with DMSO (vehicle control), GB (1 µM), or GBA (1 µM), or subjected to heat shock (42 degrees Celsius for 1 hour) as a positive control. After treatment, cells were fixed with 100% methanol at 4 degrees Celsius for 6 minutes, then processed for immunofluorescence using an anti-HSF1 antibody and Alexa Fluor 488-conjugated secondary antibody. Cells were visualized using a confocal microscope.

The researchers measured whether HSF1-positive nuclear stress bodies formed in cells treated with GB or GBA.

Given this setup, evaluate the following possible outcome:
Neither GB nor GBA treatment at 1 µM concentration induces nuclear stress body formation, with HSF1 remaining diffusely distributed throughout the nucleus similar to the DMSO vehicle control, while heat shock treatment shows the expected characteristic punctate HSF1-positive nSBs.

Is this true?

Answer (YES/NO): NO